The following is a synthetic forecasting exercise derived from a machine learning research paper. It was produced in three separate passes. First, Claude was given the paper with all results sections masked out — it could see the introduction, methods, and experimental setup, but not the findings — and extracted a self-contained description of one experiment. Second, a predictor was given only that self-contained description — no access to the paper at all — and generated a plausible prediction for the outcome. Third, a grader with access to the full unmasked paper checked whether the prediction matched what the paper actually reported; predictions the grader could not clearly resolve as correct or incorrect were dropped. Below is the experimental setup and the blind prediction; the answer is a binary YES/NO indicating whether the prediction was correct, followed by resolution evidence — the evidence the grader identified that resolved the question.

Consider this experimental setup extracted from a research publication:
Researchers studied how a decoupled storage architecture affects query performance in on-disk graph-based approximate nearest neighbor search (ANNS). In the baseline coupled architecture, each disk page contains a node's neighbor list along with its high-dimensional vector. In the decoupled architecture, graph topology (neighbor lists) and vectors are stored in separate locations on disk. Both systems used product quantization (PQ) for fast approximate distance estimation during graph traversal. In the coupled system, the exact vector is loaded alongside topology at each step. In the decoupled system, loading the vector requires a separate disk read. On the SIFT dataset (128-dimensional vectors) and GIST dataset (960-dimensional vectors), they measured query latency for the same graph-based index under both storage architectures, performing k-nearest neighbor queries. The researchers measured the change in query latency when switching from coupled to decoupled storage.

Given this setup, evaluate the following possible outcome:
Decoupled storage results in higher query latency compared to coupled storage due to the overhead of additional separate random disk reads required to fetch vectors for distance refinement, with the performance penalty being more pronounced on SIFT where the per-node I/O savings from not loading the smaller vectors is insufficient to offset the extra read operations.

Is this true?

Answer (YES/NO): NO